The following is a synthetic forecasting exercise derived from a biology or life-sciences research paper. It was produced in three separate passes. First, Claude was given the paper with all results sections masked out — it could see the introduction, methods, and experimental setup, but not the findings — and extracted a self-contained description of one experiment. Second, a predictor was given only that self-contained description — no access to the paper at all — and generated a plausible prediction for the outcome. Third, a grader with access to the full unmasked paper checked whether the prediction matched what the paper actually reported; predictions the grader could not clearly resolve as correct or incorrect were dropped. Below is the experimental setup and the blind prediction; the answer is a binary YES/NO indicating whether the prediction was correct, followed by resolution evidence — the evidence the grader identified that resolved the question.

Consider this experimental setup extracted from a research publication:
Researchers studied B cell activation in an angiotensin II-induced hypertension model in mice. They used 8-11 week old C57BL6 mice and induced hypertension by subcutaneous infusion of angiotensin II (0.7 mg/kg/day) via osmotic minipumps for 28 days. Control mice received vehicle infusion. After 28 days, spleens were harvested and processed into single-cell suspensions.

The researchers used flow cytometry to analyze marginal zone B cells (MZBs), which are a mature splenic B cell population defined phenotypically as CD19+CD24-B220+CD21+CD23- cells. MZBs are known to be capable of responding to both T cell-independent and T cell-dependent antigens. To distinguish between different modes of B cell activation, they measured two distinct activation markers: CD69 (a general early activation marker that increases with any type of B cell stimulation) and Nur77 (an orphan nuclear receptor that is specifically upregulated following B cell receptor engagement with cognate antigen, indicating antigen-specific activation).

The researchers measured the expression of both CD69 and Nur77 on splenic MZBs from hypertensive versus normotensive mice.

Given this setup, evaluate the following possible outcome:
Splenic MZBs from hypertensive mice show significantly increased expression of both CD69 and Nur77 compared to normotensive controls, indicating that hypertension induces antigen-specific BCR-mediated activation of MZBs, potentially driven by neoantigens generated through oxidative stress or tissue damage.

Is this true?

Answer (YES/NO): YES